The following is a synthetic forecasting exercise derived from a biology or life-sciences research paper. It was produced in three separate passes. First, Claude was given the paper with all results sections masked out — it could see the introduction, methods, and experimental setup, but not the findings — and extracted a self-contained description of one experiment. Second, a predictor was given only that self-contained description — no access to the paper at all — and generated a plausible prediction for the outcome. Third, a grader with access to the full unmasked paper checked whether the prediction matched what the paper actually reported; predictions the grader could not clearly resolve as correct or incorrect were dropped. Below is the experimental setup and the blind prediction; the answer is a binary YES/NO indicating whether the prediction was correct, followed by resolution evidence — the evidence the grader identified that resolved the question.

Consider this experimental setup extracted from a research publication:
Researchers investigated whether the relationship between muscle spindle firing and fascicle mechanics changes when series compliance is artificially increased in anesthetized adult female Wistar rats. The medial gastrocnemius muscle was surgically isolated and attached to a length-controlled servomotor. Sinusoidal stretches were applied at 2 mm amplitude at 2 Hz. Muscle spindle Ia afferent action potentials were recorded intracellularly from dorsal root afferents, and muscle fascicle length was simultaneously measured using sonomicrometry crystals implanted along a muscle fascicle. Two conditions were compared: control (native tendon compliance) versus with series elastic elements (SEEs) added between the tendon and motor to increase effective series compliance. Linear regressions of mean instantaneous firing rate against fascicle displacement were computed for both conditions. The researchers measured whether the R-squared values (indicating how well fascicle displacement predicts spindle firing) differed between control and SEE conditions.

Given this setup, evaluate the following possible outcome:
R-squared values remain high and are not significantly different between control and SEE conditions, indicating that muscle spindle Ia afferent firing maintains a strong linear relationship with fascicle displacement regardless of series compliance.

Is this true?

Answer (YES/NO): NO